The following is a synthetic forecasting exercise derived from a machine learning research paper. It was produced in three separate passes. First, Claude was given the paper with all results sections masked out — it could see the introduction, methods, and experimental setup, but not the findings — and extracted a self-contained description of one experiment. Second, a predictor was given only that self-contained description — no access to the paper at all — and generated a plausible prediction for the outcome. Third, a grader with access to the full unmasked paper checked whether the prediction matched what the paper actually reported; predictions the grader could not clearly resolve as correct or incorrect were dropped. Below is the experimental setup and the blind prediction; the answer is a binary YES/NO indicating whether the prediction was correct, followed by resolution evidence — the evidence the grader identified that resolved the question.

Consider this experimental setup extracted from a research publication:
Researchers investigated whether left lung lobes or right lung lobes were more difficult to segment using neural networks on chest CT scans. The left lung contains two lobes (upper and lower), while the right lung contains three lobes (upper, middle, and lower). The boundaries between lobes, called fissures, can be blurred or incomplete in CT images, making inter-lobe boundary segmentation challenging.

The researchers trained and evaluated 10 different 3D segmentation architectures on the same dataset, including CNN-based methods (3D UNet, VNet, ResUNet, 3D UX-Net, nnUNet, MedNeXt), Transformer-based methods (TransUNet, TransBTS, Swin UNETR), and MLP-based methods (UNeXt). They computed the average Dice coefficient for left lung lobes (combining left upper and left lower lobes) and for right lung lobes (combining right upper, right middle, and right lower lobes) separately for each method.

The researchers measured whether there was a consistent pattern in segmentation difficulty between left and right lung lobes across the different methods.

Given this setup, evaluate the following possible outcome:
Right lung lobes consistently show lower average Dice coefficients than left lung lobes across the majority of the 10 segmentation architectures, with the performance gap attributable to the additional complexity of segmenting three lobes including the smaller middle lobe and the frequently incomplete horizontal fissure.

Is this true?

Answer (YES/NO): YES